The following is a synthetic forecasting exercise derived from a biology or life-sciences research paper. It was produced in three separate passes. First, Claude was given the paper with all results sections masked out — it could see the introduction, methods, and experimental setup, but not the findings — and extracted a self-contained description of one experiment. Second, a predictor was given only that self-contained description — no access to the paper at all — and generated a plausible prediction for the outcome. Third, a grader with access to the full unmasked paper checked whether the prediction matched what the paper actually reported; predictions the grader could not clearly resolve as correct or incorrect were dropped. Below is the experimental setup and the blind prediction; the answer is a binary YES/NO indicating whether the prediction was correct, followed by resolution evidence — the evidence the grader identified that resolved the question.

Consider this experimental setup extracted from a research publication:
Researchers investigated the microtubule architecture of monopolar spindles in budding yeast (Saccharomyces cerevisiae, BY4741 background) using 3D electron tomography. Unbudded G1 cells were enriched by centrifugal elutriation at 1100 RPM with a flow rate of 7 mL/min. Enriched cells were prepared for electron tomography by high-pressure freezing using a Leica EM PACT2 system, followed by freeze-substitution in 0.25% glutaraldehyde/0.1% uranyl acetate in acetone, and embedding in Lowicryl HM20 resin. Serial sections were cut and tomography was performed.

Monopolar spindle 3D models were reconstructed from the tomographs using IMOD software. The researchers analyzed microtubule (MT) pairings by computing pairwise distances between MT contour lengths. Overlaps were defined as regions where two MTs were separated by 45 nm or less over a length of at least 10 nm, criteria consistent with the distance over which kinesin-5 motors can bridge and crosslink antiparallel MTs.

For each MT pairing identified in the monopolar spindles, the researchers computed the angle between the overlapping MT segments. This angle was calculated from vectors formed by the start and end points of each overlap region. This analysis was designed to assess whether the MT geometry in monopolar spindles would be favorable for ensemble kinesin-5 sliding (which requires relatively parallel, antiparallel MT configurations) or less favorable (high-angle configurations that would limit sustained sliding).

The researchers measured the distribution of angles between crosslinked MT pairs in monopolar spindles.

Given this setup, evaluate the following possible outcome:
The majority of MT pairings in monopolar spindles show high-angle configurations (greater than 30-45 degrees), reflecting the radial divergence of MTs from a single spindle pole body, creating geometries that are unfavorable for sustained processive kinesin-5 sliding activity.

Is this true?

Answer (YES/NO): YES